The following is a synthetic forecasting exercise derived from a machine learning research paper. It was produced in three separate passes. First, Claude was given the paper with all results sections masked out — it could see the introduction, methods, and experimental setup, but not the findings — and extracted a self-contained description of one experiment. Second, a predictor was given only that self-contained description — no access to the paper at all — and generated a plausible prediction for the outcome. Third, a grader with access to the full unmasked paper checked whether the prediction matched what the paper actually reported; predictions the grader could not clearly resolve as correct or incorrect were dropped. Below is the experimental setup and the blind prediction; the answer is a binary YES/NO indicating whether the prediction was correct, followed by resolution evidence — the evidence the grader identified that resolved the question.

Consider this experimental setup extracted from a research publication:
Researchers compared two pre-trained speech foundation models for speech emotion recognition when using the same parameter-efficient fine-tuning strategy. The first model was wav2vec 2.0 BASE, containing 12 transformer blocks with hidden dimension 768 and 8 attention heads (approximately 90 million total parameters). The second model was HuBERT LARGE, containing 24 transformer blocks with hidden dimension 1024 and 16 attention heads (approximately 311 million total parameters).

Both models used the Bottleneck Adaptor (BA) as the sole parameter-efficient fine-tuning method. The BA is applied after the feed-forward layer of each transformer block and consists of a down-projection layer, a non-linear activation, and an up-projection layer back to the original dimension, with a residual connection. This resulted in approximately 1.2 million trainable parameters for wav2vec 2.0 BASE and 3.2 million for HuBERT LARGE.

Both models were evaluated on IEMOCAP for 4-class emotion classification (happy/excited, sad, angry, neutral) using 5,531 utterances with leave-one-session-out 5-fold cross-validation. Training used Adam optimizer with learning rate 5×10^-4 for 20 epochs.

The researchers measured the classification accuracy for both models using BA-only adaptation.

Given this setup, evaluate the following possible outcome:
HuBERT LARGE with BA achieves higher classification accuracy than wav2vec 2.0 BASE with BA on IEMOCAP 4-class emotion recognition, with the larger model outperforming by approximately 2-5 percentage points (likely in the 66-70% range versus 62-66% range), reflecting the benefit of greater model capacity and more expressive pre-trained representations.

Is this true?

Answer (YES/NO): YES